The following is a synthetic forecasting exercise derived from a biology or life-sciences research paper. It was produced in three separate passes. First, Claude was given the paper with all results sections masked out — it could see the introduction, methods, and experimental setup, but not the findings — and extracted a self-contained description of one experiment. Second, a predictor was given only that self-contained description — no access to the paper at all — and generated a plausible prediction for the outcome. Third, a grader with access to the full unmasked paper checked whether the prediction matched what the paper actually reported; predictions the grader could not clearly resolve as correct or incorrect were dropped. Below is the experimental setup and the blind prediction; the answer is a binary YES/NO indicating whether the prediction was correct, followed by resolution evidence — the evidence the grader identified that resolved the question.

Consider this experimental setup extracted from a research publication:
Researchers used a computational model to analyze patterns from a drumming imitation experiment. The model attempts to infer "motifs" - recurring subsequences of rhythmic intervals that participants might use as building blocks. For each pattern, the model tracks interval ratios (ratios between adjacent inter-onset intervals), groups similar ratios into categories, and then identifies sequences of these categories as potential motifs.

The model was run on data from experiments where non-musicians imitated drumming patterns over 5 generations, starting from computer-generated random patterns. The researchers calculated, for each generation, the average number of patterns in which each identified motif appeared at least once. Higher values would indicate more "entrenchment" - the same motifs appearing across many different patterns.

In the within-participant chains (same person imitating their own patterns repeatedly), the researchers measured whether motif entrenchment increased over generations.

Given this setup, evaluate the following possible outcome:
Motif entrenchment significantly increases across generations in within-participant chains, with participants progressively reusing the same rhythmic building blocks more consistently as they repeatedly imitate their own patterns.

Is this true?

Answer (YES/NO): YES